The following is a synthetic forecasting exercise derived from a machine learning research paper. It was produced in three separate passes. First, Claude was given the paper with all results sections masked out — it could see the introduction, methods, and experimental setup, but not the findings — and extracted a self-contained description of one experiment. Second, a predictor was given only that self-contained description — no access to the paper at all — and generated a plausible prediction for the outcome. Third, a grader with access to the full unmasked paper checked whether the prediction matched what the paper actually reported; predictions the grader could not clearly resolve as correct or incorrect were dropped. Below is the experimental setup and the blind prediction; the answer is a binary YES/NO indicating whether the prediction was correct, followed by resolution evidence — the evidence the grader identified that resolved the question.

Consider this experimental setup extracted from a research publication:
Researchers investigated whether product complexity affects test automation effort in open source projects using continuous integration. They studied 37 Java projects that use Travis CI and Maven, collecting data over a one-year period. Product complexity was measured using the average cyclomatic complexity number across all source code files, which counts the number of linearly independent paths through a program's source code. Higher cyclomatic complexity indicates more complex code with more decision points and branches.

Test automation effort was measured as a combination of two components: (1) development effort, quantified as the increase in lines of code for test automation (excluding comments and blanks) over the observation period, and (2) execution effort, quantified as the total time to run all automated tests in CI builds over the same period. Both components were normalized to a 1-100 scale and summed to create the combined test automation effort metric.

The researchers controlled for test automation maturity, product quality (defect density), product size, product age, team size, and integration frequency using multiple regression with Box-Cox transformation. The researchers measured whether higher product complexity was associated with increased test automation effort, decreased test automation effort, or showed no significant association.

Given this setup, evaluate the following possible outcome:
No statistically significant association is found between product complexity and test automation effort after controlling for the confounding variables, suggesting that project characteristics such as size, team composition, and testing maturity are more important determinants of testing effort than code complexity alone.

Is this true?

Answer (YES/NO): NO